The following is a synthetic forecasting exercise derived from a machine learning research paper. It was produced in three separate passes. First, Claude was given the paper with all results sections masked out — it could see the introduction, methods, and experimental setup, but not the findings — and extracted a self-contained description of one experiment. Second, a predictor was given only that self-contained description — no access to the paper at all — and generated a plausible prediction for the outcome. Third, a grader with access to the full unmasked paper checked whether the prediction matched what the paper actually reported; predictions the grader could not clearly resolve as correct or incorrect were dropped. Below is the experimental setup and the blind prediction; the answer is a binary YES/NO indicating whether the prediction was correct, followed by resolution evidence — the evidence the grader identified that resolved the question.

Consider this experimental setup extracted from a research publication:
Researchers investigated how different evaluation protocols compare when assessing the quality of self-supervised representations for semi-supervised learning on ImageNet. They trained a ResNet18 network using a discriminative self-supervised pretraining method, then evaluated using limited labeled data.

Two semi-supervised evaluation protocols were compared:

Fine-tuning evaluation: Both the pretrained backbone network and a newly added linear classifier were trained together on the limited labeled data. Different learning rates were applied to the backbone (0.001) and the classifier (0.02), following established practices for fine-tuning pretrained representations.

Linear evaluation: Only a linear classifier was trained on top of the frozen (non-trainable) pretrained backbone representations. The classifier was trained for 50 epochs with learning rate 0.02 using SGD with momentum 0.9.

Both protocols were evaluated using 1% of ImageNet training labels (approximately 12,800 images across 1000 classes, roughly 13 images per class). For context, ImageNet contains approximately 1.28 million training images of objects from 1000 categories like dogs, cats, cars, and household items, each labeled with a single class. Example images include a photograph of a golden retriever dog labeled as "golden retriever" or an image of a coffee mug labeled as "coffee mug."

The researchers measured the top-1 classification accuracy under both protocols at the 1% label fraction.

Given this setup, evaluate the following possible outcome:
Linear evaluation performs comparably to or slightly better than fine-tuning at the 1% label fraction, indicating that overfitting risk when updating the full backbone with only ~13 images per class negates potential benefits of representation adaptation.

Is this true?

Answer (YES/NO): NO